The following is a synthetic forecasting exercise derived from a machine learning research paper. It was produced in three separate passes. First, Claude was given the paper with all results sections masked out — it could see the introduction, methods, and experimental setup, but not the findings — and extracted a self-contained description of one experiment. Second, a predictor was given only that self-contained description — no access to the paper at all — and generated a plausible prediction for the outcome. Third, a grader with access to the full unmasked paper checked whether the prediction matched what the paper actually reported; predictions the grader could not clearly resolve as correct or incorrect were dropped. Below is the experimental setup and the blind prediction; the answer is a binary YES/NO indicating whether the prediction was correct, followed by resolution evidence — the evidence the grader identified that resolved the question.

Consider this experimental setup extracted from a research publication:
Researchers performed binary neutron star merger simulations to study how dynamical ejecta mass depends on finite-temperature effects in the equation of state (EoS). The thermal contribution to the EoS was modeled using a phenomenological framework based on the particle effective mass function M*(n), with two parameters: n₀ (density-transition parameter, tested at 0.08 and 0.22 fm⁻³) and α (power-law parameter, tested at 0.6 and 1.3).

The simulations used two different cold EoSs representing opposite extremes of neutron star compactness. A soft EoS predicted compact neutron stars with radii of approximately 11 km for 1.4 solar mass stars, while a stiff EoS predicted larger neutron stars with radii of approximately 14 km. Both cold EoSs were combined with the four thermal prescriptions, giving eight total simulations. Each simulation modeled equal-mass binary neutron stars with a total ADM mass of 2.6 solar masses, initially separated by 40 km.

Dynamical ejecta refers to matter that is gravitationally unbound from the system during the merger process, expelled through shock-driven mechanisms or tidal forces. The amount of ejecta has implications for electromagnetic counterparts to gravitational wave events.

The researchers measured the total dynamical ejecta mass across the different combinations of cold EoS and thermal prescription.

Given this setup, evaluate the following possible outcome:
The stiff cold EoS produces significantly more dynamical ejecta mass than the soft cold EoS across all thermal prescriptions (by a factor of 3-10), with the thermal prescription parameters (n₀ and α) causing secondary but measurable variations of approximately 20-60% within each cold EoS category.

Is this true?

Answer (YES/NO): NO